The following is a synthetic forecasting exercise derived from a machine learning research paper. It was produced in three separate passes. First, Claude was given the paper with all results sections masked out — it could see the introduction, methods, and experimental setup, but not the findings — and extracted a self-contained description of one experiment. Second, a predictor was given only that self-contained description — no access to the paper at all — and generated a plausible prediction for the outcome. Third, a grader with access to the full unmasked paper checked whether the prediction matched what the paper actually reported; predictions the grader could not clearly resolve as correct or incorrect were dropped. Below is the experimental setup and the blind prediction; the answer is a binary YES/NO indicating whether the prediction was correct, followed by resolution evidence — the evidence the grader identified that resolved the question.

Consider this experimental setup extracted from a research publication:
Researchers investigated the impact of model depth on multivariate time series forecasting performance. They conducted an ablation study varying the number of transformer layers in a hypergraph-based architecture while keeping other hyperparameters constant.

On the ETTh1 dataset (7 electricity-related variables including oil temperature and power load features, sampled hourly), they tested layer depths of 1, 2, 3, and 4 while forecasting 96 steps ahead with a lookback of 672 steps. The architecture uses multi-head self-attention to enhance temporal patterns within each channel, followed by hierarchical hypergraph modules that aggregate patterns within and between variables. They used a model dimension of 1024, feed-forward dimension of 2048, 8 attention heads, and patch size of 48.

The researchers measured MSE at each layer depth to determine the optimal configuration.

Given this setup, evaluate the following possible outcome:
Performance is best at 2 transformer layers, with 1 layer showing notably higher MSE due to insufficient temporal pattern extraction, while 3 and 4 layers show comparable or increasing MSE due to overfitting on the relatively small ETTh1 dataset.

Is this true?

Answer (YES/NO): NO